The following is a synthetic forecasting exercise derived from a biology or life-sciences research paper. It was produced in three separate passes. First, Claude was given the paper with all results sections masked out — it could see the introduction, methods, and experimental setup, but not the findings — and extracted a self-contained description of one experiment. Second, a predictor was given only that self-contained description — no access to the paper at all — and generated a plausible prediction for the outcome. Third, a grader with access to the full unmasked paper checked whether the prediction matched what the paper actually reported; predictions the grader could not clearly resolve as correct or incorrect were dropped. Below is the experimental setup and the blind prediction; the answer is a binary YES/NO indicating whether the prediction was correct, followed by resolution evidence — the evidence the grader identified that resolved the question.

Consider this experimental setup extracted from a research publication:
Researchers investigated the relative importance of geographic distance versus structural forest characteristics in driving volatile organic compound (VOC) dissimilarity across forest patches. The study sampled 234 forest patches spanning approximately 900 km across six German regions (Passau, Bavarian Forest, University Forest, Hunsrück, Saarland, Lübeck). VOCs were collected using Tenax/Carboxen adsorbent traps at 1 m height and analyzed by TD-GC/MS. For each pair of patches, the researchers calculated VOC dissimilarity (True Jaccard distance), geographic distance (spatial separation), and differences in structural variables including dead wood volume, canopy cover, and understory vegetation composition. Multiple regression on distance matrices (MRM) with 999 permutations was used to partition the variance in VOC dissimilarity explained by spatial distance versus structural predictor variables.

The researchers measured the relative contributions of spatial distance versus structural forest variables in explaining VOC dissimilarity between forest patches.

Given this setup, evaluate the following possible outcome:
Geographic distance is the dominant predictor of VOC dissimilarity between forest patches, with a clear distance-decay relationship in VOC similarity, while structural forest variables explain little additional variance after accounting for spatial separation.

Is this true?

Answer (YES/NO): NO